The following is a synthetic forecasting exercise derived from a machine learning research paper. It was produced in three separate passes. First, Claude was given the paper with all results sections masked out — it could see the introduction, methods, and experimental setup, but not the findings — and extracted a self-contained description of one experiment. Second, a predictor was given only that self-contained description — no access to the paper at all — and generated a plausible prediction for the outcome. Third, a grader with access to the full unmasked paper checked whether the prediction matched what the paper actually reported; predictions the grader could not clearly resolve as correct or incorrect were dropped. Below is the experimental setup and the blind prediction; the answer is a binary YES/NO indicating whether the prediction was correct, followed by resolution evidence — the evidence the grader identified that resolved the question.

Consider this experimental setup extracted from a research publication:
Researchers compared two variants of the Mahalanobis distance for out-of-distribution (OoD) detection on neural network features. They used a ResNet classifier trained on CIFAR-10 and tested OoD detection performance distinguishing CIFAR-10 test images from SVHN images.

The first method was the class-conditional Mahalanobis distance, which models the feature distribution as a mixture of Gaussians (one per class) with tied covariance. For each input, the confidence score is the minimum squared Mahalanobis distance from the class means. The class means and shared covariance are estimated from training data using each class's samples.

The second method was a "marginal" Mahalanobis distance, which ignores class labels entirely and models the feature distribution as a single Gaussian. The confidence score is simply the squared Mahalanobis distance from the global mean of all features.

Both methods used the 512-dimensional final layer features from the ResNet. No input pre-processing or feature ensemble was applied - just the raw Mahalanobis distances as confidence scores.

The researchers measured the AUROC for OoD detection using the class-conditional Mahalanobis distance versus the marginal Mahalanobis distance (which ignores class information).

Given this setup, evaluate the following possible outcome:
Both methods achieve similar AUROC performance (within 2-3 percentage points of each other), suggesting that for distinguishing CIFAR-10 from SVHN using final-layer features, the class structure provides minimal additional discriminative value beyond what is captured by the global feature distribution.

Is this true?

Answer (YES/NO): YES